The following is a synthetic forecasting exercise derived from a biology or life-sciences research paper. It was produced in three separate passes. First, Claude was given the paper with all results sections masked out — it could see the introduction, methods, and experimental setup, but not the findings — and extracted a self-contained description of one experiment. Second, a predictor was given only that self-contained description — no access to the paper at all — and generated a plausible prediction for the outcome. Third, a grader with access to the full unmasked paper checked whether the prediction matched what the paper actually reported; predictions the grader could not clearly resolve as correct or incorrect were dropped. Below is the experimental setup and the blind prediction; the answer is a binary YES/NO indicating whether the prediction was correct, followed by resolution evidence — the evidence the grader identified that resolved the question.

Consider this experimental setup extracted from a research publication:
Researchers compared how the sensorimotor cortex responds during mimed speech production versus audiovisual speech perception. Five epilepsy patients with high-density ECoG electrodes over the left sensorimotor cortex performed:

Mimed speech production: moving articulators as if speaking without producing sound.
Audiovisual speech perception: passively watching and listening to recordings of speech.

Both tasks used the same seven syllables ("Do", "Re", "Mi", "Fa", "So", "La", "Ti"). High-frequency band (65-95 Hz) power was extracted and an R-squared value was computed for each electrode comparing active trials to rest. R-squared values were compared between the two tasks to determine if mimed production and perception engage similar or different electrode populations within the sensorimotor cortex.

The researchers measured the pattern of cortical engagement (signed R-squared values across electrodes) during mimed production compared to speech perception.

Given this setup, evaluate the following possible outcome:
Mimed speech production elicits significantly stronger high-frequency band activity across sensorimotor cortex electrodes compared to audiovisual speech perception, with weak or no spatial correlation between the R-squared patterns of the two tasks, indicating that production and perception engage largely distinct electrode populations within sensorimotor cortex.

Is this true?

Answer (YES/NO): NO